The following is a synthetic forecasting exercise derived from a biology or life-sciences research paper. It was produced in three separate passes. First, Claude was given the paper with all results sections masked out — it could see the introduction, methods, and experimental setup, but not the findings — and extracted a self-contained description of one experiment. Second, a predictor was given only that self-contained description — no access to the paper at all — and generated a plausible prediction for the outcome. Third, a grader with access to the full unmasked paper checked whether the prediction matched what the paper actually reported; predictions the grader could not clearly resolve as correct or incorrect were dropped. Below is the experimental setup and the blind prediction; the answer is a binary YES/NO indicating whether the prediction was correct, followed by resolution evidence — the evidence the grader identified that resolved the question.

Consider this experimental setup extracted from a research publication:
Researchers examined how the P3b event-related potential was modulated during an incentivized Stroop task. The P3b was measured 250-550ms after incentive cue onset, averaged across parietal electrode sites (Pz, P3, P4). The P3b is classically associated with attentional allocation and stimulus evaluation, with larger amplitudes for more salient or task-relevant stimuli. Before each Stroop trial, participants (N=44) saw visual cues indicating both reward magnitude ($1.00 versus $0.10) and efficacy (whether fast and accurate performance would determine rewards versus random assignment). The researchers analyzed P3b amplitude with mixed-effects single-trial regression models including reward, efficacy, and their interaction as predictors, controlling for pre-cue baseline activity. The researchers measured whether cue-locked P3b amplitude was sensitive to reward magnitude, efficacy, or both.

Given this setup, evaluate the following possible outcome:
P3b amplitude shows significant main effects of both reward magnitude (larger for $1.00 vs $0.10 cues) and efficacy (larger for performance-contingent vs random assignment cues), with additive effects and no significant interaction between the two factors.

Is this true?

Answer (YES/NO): YES